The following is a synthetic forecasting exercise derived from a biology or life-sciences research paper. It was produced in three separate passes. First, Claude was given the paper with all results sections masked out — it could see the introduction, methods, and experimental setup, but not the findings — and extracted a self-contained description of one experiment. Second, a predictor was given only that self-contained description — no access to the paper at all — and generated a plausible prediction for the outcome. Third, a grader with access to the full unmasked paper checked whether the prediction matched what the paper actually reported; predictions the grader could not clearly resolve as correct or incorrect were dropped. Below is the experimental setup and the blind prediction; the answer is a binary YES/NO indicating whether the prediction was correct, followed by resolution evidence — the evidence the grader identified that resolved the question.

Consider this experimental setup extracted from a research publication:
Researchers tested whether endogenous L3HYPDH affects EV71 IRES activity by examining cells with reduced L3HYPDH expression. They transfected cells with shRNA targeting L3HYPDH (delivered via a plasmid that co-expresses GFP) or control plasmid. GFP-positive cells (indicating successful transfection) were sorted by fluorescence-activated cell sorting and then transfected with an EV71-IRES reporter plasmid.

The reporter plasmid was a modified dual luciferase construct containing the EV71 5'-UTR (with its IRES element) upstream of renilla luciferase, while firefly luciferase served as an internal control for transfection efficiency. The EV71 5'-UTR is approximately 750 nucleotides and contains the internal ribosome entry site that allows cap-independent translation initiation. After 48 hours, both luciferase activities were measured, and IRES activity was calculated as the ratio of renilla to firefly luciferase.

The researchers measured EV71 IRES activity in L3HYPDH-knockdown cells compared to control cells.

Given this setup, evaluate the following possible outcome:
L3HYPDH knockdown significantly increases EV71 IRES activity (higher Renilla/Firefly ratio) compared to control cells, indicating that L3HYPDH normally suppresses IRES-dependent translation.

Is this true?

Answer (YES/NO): YES